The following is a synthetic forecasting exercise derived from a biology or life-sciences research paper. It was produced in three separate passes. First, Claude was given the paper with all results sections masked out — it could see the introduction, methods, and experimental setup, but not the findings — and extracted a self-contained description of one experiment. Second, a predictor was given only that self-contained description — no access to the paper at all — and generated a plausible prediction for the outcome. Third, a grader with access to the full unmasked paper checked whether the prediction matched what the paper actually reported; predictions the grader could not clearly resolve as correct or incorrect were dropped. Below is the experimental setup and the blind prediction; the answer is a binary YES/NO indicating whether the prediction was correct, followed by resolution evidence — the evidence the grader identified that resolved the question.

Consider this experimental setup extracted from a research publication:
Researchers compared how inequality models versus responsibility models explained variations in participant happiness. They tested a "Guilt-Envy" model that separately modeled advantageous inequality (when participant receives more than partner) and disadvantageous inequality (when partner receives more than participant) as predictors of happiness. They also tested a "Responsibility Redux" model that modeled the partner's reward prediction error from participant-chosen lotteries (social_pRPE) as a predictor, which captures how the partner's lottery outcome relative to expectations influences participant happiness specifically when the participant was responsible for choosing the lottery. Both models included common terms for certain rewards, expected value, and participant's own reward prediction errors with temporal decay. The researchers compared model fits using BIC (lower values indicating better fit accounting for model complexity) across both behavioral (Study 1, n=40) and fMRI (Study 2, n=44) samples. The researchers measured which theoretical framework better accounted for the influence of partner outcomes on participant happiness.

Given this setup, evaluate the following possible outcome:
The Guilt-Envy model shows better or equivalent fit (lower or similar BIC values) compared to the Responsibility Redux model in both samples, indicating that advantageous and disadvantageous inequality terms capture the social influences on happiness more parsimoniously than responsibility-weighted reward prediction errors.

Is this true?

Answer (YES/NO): NO